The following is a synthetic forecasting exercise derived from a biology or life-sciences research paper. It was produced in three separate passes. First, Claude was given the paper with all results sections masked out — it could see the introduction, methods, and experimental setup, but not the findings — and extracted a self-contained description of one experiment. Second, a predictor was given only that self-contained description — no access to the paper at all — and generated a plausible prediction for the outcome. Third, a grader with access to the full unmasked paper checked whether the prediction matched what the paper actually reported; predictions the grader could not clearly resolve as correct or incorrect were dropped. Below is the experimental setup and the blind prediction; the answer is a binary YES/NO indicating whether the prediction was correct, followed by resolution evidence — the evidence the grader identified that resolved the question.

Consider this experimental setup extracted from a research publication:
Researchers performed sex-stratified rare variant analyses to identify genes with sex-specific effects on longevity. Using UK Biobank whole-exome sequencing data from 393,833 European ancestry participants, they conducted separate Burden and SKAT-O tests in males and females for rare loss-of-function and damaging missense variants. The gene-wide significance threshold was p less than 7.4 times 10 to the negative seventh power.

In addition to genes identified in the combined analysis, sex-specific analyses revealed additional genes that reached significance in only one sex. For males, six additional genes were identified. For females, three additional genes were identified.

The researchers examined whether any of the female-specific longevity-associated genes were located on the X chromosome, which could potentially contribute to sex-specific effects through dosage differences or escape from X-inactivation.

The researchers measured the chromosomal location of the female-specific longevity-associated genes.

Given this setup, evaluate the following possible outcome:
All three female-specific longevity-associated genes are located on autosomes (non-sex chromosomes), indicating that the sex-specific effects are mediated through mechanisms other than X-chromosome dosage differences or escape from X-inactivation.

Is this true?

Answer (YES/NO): NO